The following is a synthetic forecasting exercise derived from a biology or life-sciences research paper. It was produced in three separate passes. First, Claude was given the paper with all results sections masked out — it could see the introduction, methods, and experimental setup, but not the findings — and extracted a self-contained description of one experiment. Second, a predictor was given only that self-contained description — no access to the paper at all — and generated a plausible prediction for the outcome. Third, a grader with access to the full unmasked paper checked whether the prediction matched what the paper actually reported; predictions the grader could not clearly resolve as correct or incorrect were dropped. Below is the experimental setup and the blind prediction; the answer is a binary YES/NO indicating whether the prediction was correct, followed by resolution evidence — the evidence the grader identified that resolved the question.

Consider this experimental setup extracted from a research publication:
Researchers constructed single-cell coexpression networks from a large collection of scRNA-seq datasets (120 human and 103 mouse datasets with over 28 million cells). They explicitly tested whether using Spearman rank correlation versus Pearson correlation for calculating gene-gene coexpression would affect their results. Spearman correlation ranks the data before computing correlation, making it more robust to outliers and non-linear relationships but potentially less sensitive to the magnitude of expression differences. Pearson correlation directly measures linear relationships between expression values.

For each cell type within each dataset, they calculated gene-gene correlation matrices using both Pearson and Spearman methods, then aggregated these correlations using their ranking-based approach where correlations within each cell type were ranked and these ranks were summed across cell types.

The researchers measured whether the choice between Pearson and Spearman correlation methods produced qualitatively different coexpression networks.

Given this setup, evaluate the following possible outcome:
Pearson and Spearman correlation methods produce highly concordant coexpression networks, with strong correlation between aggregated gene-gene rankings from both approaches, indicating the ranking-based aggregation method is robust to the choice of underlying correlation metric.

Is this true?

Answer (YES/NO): YES